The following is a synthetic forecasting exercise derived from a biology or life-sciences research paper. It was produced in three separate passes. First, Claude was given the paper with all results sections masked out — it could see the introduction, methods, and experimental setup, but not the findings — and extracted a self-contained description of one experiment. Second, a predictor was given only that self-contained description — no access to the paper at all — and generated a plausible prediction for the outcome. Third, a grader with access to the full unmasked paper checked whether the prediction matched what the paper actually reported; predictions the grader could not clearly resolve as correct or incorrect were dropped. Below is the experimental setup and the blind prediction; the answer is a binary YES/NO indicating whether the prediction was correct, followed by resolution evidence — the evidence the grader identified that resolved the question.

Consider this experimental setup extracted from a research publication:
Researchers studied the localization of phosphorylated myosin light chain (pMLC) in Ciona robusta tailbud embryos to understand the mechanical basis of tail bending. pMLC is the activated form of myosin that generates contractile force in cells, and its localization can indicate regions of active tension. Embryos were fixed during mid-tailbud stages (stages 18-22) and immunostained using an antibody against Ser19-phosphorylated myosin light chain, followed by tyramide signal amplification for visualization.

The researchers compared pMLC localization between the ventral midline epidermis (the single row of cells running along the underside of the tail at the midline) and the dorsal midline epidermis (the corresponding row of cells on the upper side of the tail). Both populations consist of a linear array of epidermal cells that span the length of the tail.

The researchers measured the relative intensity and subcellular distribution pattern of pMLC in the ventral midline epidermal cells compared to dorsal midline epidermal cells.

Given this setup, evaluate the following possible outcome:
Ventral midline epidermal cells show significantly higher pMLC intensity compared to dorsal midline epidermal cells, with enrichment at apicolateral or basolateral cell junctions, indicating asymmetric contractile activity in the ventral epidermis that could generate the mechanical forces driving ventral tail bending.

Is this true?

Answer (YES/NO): NO